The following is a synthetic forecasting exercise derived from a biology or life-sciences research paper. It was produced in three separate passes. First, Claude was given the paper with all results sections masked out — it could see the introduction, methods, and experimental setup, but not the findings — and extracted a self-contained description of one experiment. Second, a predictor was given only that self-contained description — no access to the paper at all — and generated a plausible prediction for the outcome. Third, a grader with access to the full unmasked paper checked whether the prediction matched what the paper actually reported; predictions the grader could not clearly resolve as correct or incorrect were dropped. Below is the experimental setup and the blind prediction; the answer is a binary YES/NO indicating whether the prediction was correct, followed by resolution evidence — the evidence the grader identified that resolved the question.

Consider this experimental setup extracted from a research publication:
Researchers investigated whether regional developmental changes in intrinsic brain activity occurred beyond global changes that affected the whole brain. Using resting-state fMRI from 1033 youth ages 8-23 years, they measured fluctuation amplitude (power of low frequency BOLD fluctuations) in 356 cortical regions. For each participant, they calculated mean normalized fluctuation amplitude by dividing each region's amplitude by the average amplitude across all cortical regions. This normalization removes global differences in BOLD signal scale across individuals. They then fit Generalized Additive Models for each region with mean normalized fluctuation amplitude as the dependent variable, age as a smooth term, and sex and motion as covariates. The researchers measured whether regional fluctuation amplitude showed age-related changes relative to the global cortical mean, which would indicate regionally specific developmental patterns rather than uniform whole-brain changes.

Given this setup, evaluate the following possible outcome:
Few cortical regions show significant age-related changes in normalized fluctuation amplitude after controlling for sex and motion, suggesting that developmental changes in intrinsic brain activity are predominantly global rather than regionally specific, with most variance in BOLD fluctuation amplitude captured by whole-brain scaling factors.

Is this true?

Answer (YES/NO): NO